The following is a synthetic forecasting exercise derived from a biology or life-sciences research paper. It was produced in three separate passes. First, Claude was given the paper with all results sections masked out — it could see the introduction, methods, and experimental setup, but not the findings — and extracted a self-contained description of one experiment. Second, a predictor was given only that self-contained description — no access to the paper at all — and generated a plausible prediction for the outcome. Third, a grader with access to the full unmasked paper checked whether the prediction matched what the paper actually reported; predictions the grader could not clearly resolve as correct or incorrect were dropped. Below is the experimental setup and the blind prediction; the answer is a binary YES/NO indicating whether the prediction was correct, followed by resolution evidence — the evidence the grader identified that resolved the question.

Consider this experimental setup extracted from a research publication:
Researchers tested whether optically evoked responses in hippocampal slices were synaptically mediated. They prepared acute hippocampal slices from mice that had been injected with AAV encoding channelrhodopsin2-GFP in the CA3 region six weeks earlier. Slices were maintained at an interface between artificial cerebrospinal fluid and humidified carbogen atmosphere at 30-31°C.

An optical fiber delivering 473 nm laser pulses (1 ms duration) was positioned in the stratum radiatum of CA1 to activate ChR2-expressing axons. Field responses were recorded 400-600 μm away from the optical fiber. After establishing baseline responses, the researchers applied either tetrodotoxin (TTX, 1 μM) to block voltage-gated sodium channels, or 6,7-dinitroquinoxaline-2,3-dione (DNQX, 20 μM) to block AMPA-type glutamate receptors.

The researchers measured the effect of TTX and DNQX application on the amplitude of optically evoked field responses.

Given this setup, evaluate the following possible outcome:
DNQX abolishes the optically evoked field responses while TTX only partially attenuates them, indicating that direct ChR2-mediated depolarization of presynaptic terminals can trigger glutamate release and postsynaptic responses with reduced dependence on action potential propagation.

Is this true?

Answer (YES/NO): NO